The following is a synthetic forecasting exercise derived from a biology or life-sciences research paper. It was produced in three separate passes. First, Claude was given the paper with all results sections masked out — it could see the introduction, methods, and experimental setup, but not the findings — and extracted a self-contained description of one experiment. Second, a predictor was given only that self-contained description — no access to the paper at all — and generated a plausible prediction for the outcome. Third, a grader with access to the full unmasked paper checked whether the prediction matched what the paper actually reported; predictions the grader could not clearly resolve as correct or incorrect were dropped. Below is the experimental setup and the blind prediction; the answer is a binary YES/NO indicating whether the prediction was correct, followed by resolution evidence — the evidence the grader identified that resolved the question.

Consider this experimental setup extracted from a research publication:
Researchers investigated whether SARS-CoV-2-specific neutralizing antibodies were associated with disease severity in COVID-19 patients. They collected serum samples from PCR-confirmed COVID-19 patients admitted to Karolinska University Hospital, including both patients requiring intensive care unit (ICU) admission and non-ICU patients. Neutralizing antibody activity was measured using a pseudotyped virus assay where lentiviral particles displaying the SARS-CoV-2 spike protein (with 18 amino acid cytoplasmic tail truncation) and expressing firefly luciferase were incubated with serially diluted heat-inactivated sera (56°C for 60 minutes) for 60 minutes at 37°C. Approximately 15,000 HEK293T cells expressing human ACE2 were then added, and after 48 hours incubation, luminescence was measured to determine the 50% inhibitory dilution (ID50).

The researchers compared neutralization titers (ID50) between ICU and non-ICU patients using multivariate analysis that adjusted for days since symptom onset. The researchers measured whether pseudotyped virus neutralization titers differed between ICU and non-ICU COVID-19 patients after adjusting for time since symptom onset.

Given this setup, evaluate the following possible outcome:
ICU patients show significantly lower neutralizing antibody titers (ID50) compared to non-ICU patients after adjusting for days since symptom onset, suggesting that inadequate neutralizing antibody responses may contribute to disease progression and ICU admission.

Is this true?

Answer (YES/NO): NO